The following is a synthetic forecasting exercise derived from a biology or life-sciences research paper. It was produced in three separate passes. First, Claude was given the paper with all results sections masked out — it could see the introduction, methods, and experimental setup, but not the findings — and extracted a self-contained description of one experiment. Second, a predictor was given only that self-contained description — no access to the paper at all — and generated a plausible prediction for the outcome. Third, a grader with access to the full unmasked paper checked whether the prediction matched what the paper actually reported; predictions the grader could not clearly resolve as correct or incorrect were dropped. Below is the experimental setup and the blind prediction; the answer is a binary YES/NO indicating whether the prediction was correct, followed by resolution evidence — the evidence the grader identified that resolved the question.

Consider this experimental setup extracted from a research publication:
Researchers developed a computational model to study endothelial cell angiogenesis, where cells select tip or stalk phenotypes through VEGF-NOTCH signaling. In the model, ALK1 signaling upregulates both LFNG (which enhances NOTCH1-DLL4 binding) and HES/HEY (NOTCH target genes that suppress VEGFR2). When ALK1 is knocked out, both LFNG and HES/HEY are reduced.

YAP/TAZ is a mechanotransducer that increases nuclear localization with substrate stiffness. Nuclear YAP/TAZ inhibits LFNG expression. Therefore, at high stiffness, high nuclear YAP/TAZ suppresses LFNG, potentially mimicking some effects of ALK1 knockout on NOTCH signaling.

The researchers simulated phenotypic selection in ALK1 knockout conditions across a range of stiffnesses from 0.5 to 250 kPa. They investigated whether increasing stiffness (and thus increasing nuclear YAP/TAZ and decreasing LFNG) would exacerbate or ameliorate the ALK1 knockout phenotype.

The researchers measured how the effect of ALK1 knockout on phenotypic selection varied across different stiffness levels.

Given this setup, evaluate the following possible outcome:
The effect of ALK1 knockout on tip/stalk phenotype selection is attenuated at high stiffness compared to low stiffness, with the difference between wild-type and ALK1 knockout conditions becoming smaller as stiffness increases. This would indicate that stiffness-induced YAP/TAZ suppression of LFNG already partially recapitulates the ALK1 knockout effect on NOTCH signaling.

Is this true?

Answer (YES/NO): YES